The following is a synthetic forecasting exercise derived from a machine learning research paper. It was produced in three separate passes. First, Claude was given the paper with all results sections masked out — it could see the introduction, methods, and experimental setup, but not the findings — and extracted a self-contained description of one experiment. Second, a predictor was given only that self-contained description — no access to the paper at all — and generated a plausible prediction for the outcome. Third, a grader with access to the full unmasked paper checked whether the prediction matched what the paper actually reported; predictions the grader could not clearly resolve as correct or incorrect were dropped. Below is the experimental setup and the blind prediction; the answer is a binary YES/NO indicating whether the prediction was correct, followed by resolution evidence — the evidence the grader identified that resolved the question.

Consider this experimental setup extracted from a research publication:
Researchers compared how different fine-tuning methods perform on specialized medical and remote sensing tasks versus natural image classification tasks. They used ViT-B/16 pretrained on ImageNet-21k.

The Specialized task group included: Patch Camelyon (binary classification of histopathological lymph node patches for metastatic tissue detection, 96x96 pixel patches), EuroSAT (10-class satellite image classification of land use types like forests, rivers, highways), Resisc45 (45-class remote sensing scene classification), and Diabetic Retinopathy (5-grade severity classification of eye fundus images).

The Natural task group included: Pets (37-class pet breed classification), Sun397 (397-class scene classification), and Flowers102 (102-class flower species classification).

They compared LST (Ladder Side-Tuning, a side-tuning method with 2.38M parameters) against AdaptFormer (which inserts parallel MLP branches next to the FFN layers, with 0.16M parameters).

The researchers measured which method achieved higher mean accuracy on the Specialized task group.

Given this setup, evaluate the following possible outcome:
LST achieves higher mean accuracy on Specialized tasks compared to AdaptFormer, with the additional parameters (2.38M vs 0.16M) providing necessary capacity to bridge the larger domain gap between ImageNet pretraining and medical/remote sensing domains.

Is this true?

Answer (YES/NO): YES